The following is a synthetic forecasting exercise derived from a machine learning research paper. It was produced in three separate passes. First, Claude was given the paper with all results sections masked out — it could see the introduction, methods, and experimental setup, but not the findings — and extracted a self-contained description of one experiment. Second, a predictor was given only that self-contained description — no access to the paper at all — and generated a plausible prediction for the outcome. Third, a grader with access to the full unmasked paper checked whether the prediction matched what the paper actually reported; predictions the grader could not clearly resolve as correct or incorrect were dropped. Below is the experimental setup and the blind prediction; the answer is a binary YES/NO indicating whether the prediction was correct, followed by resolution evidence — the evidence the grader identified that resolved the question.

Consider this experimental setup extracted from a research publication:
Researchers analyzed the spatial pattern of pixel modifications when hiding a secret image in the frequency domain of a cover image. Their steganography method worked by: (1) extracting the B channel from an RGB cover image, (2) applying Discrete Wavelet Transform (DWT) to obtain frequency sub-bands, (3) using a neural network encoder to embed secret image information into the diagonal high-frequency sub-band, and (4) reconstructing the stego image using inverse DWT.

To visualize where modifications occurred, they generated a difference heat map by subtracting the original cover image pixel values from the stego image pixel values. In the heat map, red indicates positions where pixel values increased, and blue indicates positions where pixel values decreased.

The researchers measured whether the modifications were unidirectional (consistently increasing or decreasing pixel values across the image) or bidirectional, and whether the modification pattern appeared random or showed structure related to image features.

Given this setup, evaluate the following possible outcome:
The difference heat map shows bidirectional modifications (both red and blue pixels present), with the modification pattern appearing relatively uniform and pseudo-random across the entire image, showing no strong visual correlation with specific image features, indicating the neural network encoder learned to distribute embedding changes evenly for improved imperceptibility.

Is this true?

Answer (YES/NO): NO